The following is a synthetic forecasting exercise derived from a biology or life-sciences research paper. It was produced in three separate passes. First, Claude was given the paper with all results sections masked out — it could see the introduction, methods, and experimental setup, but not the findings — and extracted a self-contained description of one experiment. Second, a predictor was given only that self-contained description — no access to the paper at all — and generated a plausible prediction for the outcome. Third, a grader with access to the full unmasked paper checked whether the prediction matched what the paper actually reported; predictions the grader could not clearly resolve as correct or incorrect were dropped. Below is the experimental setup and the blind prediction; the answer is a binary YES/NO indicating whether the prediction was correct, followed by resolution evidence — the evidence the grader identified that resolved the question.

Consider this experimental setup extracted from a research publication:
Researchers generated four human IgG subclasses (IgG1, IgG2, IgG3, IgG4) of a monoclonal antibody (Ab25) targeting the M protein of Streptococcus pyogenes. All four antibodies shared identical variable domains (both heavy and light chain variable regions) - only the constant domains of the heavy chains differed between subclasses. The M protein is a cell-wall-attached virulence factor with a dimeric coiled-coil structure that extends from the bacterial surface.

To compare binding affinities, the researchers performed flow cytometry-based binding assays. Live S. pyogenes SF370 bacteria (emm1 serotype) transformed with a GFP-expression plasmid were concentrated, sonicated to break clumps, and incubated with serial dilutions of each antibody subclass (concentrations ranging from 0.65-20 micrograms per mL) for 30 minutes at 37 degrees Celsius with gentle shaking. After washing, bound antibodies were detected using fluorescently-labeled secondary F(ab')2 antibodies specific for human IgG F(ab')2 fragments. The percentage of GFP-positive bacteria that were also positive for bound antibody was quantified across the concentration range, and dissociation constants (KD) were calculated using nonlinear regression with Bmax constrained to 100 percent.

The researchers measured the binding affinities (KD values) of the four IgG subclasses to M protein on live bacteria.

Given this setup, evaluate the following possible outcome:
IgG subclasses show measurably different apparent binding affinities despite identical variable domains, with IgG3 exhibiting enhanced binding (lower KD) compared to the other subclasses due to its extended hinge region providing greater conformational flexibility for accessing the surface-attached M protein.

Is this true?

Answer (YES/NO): NO